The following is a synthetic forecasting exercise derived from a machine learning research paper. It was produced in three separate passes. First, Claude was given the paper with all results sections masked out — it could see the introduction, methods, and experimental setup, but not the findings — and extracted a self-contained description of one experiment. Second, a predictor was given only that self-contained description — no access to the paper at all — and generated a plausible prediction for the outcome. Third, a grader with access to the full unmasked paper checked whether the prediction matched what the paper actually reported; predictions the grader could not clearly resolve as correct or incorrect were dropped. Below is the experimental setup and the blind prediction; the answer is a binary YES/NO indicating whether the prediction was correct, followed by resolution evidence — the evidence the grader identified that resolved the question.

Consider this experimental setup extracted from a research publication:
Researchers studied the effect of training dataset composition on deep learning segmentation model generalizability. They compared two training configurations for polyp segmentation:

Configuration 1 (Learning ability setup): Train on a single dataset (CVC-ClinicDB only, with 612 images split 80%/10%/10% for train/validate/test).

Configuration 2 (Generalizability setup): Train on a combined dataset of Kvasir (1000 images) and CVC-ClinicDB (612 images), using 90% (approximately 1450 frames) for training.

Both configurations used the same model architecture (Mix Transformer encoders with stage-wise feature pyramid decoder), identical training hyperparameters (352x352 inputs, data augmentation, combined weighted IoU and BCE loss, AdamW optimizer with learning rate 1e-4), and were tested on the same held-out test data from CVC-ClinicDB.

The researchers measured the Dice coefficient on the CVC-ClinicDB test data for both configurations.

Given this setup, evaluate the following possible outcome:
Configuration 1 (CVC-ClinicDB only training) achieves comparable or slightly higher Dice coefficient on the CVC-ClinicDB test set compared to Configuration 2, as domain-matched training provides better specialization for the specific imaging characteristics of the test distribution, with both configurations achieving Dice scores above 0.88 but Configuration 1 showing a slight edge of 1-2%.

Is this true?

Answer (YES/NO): NO